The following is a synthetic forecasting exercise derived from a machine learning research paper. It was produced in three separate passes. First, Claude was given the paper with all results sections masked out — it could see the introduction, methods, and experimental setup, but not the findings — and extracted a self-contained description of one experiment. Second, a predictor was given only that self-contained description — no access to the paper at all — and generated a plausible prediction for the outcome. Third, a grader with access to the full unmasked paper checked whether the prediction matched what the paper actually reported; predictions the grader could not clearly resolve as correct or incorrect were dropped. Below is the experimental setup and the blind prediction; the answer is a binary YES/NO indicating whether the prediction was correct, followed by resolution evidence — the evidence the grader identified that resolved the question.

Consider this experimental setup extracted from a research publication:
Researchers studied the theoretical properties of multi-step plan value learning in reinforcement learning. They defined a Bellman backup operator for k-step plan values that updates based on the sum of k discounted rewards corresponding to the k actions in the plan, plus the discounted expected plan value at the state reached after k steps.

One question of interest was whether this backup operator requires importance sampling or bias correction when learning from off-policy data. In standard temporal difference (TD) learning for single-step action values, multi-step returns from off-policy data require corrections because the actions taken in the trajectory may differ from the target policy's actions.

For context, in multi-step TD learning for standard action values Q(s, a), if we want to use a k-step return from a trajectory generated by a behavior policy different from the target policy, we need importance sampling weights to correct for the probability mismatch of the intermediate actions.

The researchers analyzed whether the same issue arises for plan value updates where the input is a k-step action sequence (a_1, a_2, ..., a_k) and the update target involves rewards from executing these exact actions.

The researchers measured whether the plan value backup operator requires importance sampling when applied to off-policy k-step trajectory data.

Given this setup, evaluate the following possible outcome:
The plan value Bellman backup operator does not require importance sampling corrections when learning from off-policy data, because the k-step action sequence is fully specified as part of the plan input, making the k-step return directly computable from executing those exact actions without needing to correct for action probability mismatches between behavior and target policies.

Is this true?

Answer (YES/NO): YES